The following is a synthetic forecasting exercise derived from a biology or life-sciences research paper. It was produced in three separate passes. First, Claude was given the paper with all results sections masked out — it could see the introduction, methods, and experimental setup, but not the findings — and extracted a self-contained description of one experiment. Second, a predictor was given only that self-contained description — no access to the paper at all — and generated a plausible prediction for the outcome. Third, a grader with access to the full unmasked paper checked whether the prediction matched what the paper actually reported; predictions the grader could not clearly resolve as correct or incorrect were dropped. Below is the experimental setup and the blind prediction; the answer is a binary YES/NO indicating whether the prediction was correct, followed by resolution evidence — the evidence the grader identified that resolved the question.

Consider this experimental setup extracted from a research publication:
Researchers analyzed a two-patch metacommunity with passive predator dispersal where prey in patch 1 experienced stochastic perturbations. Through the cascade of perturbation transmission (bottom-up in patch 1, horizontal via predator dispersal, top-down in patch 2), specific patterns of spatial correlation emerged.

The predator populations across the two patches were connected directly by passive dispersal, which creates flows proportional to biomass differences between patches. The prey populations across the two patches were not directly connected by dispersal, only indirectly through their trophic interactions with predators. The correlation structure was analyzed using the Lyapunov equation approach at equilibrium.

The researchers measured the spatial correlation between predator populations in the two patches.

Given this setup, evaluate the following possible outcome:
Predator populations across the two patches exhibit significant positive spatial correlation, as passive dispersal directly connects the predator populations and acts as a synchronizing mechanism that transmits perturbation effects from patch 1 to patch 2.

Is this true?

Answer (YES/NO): YES